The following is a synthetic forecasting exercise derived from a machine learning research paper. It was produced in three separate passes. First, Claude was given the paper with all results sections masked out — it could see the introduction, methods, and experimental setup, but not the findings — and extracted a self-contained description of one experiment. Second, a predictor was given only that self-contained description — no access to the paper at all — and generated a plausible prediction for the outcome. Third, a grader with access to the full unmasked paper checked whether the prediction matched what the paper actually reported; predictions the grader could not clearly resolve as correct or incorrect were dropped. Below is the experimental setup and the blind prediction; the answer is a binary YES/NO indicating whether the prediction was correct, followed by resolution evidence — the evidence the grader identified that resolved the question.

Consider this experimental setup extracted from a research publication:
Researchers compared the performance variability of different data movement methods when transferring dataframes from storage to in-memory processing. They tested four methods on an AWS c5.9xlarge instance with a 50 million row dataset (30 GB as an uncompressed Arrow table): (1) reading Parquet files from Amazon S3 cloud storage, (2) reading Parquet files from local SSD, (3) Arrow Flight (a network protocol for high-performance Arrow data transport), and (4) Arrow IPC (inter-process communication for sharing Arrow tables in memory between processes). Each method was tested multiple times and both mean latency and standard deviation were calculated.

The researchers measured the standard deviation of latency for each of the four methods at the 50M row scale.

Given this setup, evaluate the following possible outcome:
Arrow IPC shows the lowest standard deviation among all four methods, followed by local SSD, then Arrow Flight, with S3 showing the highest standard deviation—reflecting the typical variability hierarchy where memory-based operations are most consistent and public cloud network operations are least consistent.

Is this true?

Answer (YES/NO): NO